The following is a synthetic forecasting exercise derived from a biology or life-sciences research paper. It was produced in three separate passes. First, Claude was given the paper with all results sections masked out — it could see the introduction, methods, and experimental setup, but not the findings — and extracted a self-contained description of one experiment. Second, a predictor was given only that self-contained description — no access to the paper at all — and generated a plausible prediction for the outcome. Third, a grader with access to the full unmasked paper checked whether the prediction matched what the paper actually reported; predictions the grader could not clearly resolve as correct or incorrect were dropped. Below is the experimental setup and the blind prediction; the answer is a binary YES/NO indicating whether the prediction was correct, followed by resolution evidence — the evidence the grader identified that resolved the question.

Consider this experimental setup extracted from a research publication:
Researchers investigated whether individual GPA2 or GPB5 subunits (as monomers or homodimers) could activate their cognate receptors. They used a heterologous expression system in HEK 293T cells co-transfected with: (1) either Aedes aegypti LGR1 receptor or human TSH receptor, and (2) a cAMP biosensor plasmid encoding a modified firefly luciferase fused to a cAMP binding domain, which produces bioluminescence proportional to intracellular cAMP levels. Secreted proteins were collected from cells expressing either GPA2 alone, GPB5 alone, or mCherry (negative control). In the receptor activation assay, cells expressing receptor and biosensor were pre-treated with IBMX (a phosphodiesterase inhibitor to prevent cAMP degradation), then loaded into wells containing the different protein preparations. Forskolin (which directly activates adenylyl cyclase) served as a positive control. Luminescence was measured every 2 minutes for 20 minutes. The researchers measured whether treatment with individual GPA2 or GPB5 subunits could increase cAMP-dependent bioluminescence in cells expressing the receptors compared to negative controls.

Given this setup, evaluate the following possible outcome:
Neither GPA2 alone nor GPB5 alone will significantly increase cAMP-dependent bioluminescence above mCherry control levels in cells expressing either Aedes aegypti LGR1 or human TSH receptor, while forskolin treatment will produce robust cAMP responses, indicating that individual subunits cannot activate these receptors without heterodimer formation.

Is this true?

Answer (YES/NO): YES